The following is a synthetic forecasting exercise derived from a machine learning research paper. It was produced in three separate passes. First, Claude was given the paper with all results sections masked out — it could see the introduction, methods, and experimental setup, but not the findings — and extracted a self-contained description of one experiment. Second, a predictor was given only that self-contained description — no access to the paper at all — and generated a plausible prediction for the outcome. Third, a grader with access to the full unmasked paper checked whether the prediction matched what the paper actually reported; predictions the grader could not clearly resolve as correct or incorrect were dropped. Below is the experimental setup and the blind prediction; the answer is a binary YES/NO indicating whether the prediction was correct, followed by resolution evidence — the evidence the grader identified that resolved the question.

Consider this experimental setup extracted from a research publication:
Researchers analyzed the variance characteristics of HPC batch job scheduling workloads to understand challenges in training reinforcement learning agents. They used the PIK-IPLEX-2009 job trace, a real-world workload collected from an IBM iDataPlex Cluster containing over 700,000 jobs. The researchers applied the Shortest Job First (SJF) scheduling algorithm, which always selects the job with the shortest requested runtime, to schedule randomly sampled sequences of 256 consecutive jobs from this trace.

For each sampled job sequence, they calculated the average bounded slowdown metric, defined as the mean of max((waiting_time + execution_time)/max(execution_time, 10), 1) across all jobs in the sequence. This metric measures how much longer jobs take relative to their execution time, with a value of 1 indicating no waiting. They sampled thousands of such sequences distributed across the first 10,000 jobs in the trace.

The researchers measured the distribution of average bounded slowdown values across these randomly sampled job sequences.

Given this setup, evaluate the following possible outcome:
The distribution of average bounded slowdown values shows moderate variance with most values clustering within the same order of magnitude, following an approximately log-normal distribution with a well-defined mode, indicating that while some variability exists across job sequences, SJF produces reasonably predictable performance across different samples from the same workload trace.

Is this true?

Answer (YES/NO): NO